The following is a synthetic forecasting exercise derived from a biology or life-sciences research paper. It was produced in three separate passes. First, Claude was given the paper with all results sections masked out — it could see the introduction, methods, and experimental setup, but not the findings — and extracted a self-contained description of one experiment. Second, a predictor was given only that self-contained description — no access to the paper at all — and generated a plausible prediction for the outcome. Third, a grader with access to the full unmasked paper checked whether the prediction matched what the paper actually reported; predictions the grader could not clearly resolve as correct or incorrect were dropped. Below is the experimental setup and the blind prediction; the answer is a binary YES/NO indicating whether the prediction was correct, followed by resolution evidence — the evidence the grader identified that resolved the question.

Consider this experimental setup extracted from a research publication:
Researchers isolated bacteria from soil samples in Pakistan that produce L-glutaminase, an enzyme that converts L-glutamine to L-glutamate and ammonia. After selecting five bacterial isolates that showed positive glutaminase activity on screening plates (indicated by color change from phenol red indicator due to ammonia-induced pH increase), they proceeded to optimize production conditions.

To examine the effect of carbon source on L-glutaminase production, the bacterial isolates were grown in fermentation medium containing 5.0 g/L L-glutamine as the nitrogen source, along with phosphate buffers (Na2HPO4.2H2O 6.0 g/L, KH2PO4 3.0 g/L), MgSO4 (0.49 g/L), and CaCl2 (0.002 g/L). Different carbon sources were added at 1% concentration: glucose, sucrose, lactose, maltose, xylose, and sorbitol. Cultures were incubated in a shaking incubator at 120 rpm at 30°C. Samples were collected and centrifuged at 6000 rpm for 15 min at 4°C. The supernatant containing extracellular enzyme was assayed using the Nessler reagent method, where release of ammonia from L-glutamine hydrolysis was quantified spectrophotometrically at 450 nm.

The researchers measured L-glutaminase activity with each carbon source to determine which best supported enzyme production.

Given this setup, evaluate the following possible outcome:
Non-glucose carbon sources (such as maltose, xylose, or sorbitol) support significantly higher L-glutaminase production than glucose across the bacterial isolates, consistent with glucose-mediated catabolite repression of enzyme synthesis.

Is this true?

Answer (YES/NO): NO